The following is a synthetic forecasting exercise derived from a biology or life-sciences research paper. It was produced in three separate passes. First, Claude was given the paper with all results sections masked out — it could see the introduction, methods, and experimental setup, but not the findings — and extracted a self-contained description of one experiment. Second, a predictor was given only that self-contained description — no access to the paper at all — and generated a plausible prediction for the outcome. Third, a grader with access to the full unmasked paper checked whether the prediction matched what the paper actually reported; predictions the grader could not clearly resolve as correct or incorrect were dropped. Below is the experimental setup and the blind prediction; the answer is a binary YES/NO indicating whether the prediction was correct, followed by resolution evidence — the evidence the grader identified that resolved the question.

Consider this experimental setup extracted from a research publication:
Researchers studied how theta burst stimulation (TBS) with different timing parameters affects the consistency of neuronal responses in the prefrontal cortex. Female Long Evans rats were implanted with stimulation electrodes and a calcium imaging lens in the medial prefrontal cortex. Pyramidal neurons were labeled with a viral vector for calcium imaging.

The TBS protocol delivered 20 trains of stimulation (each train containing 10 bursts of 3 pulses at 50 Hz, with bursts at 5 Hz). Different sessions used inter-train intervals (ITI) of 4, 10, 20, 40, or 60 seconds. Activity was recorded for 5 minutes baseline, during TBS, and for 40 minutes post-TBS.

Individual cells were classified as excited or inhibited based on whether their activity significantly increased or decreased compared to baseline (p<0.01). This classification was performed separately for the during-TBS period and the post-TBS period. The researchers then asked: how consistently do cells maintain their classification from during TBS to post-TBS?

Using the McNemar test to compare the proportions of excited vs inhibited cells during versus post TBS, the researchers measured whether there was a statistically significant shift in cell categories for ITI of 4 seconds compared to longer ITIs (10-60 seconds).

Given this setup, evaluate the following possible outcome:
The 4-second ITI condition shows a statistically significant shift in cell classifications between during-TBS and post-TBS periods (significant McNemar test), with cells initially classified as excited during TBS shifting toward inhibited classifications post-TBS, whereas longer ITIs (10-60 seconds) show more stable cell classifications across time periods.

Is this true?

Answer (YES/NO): YES